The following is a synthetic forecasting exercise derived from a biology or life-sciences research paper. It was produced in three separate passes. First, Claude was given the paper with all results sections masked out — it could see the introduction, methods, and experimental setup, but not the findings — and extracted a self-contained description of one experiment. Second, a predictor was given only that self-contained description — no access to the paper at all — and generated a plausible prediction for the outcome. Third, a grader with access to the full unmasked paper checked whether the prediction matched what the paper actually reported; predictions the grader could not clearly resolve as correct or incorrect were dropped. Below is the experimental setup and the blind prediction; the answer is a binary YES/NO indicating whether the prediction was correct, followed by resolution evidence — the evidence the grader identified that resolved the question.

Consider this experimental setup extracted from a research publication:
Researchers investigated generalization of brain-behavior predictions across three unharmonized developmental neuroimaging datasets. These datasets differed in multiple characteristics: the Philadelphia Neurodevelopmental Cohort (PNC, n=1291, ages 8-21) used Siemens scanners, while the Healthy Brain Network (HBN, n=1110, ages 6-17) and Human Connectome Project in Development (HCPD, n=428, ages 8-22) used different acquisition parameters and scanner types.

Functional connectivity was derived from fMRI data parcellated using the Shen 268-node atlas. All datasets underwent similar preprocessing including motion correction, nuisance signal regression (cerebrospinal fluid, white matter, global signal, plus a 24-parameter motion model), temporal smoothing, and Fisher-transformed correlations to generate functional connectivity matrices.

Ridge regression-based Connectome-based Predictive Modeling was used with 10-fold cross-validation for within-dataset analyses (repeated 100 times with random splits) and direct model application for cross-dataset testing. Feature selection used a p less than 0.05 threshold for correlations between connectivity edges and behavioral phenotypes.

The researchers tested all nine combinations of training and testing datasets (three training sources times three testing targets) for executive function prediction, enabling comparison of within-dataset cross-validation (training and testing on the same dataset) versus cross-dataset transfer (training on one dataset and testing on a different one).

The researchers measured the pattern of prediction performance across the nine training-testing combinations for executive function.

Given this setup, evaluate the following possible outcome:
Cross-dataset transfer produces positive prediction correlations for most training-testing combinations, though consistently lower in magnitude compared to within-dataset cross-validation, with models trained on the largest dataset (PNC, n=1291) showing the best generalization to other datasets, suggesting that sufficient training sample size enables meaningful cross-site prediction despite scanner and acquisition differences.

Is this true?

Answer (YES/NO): NO